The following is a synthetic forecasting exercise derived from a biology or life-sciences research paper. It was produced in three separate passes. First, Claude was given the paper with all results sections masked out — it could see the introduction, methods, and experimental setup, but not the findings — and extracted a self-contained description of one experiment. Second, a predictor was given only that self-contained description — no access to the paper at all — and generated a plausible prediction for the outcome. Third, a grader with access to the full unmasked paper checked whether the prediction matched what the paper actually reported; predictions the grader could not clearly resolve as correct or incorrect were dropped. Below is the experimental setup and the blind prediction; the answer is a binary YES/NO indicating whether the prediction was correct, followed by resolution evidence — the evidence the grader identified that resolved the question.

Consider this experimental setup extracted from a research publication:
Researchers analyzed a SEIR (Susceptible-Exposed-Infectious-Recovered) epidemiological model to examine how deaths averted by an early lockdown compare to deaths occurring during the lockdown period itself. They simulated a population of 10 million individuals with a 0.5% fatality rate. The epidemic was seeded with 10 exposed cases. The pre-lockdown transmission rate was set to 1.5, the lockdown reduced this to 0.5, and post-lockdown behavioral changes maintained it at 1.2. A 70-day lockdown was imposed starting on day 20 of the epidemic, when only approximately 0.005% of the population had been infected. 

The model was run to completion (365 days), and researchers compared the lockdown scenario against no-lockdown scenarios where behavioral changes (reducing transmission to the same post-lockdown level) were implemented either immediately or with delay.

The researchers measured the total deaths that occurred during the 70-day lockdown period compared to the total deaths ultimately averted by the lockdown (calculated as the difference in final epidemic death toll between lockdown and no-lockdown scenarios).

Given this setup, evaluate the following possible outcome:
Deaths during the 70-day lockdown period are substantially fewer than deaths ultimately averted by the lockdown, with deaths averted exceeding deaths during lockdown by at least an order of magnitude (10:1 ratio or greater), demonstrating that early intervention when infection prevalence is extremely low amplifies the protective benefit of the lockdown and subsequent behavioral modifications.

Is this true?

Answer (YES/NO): NO